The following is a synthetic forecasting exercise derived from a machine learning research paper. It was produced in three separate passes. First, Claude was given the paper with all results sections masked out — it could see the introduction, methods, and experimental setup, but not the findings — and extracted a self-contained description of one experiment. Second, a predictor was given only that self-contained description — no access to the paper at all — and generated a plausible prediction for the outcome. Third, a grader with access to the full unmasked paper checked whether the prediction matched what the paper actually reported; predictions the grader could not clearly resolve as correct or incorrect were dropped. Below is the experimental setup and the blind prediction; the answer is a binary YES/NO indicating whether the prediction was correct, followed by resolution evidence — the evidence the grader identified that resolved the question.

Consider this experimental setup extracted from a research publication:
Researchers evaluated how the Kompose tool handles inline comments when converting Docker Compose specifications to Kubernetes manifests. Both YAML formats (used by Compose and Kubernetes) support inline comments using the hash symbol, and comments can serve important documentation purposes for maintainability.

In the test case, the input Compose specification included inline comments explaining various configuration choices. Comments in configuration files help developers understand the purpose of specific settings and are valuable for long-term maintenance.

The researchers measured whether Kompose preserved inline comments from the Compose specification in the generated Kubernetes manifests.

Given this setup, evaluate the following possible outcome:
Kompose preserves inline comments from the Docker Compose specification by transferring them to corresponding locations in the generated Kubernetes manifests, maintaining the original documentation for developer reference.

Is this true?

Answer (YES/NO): NO